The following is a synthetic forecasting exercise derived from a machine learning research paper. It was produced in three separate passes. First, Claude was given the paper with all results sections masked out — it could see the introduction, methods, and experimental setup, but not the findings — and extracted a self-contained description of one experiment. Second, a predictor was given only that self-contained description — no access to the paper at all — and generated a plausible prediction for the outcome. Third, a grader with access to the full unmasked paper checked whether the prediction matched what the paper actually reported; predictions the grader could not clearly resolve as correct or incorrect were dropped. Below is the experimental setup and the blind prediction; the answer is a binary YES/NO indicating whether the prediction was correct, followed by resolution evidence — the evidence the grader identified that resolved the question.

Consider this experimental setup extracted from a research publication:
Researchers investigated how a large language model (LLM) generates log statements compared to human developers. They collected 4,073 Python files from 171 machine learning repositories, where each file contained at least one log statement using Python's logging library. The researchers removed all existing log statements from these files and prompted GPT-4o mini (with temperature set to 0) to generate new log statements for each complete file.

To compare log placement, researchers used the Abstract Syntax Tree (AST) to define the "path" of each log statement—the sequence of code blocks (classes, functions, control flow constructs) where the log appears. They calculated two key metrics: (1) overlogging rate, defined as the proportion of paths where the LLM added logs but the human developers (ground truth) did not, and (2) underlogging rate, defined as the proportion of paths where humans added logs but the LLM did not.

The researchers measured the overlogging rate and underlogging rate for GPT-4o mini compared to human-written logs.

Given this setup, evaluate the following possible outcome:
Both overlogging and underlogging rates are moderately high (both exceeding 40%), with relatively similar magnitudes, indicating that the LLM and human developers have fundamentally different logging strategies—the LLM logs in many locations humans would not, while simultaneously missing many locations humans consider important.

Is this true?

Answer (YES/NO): NO